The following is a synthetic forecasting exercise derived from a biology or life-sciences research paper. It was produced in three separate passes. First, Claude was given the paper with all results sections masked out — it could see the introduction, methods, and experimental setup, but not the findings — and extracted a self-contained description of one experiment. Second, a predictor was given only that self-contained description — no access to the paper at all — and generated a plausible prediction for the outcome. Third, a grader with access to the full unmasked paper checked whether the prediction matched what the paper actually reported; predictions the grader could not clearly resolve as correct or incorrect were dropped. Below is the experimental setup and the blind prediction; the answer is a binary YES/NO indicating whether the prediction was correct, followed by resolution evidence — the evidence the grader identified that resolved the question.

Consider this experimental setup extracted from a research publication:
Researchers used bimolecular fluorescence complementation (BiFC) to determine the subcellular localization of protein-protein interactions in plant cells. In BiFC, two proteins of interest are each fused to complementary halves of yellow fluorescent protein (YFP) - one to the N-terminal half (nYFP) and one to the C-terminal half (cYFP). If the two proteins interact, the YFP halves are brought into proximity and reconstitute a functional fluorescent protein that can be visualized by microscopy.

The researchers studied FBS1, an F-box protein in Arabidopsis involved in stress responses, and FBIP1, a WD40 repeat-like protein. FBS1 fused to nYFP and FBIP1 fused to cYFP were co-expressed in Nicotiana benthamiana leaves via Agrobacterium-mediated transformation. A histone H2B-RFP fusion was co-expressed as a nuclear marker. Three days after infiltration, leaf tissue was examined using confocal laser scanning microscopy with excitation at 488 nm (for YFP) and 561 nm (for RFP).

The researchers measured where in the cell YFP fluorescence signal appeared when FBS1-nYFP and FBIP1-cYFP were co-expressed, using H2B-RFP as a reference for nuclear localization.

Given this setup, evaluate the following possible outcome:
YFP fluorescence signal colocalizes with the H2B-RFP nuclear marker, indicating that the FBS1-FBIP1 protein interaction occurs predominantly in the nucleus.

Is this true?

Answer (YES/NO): YES